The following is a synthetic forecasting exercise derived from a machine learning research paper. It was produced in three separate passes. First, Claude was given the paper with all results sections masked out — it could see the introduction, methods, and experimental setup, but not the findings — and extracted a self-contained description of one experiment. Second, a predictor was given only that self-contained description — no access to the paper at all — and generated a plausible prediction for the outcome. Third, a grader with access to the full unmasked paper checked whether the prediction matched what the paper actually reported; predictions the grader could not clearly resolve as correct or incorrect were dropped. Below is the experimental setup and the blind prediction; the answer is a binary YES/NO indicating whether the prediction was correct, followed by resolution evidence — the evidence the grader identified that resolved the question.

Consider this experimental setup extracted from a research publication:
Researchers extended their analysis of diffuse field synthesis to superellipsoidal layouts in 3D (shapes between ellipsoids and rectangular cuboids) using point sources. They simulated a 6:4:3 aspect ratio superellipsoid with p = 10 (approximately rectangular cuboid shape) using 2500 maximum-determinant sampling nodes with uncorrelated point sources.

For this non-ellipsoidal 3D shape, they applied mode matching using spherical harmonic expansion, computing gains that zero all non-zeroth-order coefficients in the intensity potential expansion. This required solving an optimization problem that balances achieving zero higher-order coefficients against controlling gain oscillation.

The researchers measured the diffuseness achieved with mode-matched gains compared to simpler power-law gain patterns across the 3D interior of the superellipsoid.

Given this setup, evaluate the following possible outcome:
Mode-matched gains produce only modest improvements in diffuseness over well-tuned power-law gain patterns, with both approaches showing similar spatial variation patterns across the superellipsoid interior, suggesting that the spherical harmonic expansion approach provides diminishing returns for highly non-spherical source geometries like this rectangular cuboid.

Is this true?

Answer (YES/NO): NO